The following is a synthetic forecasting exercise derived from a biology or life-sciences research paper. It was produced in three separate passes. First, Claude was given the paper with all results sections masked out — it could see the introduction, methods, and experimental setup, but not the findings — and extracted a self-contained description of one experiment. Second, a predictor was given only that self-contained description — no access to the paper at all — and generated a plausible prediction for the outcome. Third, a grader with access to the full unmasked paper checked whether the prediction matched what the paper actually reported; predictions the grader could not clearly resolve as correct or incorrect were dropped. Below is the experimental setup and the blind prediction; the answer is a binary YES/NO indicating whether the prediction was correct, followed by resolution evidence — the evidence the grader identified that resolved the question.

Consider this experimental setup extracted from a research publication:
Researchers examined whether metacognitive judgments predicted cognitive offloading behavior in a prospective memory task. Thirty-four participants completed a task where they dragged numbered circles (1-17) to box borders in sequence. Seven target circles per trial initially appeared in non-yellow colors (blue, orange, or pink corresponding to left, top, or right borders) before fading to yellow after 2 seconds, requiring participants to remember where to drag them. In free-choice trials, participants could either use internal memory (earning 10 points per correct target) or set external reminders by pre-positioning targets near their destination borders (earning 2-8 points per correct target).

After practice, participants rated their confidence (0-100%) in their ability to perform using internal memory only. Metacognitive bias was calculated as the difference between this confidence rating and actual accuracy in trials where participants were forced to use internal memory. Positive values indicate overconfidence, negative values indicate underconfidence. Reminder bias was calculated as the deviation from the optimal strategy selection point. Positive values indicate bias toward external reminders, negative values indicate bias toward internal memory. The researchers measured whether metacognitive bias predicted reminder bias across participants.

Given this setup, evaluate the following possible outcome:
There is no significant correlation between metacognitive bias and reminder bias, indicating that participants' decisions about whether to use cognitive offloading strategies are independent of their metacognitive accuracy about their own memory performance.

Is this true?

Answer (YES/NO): NO